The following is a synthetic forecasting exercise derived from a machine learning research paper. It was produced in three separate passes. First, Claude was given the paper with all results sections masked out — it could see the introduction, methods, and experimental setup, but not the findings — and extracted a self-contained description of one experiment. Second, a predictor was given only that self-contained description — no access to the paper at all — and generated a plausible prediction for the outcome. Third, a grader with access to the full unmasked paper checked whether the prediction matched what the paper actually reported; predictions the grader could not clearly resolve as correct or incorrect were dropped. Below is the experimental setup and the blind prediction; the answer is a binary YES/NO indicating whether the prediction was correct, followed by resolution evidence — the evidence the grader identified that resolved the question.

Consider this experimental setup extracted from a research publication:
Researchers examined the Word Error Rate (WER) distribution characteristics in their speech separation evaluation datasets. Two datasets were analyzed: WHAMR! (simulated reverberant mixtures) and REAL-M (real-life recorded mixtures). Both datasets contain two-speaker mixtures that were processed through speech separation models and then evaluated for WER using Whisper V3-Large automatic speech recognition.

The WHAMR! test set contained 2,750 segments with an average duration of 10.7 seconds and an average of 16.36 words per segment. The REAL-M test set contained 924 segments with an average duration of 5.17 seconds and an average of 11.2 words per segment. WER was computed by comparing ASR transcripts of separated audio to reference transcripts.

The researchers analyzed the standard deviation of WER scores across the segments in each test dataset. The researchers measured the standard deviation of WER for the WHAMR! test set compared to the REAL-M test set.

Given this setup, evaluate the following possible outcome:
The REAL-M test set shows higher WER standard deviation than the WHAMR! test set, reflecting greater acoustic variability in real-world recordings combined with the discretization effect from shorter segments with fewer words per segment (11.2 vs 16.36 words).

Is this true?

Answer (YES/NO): YES